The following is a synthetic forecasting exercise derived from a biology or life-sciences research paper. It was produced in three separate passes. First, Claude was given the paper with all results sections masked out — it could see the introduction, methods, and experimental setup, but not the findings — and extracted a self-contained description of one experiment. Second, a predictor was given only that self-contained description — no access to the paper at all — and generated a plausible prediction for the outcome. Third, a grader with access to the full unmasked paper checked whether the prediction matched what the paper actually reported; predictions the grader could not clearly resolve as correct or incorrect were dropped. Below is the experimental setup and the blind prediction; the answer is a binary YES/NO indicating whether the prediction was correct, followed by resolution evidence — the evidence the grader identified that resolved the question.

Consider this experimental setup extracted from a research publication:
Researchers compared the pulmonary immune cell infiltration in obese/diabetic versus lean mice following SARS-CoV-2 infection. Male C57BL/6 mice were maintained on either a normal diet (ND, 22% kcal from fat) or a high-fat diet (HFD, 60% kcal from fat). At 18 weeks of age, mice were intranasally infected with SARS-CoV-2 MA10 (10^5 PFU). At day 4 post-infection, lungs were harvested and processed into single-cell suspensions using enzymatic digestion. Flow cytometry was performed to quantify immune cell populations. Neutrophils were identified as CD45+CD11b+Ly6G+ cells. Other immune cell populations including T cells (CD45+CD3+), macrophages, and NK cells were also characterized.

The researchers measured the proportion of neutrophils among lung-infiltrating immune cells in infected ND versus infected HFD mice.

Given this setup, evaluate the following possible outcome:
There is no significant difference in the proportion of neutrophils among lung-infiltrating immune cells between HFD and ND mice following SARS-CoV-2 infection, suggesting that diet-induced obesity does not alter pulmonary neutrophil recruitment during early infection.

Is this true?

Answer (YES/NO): NO